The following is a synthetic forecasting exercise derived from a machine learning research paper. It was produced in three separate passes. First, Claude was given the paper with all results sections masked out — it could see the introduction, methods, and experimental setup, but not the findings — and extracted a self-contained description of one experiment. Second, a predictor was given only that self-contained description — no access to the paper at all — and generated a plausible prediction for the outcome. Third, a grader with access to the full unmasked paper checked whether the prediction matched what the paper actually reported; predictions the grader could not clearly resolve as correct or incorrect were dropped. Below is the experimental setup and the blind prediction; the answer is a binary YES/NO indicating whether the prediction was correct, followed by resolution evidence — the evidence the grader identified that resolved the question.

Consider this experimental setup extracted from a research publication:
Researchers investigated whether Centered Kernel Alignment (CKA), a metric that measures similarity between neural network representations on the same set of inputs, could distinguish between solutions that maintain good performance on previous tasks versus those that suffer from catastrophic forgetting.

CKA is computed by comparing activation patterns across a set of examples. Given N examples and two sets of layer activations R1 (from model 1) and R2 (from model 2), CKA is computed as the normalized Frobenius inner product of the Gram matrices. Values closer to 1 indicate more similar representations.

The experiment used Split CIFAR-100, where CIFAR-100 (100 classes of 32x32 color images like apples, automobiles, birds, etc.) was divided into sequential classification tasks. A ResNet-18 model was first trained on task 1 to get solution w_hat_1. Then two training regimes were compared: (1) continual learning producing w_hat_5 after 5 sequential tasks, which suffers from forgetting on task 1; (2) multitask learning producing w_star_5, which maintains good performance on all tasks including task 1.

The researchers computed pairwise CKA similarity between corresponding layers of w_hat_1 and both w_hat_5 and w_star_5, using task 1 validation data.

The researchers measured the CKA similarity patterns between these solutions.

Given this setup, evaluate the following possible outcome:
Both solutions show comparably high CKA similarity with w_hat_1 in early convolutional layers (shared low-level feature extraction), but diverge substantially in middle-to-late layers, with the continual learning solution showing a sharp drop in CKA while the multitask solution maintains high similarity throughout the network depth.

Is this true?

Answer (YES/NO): NO